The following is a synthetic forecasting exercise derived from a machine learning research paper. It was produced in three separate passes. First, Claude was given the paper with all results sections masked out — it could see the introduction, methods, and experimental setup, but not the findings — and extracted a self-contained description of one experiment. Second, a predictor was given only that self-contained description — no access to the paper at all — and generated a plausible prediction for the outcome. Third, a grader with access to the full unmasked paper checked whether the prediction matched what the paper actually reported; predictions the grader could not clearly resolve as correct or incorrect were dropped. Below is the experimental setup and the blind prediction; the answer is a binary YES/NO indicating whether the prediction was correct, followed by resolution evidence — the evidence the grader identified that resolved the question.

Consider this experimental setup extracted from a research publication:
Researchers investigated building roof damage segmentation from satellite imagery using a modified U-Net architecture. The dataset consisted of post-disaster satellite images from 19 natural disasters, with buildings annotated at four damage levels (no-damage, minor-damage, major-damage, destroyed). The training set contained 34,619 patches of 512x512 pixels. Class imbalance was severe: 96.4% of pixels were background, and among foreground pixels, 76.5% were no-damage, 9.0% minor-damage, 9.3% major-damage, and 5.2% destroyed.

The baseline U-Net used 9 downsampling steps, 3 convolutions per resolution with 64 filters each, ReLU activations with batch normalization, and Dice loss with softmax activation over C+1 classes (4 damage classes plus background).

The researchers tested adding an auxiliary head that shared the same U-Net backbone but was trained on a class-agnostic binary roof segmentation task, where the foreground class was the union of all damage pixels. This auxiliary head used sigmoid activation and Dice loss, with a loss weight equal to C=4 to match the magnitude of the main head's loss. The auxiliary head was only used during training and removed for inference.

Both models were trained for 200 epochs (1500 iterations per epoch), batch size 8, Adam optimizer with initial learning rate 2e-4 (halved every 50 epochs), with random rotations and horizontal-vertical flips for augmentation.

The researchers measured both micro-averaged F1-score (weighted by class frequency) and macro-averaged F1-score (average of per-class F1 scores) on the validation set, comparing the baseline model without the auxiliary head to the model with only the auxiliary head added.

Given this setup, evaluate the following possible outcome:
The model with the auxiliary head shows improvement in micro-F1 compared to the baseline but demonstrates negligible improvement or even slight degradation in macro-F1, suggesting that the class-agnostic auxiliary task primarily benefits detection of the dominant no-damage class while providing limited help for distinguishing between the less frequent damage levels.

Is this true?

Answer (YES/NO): NO